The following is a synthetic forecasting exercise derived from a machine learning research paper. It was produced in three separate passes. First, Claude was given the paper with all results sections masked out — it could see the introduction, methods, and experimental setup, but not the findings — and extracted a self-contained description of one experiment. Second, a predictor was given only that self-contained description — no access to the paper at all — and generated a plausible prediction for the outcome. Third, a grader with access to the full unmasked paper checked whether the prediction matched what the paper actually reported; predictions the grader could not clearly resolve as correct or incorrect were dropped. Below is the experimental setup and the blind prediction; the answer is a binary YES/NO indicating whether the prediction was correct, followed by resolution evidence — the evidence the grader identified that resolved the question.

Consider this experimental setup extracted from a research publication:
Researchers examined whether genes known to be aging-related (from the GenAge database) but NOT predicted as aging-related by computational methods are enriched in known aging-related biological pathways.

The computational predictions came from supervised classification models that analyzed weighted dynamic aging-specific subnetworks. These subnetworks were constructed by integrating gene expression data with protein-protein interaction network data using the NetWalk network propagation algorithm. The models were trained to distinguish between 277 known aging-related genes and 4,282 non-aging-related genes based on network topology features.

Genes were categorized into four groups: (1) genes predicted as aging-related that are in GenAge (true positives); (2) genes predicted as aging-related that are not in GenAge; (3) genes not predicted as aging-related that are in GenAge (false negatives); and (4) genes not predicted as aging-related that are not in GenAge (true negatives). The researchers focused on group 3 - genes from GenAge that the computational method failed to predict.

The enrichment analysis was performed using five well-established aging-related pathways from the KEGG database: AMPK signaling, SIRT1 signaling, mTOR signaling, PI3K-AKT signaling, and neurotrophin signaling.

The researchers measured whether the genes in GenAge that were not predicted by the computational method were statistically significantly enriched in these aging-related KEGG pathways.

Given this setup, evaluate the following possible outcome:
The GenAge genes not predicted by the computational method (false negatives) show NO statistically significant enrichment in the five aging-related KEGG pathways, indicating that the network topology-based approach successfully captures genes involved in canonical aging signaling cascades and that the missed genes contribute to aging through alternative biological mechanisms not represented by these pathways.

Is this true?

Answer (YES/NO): NO